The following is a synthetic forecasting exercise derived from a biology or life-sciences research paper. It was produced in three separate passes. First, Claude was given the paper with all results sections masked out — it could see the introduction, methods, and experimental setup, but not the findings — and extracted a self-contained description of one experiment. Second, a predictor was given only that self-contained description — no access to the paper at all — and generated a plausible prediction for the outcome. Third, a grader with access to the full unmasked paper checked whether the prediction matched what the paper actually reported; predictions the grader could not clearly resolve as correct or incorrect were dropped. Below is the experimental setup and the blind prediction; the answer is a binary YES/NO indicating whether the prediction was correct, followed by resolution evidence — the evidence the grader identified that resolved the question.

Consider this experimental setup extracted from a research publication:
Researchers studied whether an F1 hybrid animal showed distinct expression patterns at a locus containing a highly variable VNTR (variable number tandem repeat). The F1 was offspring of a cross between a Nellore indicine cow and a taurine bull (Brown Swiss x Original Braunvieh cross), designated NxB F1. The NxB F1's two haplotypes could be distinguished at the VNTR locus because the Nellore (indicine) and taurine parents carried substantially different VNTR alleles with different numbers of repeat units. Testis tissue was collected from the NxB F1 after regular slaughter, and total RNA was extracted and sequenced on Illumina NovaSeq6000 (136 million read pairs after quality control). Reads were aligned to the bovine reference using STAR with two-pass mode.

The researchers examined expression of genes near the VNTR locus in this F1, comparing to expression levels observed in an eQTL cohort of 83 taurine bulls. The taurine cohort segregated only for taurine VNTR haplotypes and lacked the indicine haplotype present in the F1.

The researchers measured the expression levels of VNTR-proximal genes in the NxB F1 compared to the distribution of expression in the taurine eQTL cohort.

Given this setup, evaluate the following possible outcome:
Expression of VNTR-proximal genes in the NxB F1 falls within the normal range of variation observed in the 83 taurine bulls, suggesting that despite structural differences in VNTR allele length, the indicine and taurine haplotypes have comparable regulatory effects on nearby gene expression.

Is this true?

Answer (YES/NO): NO